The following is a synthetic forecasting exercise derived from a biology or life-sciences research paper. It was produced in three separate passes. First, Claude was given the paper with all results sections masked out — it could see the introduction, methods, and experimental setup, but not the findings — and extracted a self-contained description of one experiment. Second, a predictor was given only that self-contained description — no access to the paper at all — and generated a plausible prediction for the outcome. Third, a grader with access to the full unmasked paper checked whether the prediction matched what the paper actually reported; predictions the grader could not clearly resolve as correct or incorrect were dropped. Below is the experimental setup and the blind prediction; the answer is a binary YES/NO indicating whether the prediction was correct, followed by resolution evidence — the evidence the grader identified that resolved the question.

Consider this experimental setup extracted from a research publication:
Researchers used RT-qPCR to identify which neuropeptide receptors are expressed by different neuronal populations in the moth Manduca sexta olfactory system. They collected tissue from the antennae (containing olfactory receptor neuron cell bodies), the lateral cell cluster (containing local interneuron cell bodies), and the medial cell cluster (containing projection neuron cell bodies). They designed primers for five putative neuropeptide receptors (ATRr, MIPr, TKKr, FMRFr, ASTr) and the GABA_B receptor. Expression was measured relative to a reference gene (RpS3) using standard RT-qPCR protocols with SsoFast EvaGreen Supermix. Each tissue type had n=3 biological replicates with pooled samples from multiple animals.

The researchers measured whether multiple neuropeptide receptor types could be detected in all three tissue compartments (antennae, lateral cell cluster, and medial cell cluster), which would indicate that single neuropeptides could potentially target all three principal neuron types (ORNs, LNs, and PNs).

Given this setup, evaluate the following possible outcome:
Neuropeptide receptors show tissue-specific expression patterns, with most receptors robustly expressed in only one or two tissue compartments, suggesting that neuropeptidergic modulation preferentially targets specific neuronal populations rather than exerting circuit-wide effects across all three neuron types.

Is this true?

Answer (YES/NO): NO